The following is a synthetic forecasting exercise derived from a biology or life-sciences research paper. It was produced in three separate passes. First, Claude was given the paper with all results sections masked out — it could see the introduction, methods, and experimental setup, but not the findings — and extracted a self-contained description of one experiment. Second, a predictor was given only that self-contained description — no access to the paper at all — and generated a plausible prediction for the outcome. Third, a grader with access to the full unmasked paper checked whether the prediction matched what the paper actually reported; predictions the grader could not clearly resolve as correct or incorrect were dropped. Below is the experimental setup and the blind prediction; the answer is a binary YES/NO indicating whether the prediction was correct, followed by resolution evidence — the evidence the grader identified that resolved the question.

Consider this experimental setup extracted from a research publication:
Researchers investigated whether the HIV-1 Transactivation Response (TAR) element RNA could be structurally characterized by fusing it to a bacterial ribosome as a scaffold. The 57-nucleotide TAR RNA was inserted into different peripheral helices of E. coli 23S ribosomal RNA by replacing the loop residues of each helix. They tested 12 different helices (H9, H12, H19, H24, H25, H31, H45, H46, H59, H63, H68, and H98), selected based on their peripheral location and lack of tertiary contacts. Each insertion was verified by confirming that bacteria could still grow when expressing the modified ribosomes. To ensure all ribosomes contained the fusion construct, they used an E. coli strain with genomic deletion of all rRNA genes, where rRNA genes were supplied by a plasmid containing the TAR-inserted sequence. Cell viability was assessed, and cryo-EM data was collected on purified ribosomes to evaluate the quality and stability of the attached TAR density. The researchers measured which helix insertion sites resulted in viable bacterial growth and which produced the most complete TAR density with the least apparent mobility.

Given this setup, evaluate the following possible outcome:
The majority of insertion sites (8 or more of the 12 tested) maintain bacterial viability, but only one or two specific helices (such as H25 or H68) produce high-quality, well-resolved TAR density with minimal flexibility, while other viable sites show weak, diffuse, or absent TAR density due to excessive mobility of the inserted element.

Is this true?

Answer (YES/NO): NO